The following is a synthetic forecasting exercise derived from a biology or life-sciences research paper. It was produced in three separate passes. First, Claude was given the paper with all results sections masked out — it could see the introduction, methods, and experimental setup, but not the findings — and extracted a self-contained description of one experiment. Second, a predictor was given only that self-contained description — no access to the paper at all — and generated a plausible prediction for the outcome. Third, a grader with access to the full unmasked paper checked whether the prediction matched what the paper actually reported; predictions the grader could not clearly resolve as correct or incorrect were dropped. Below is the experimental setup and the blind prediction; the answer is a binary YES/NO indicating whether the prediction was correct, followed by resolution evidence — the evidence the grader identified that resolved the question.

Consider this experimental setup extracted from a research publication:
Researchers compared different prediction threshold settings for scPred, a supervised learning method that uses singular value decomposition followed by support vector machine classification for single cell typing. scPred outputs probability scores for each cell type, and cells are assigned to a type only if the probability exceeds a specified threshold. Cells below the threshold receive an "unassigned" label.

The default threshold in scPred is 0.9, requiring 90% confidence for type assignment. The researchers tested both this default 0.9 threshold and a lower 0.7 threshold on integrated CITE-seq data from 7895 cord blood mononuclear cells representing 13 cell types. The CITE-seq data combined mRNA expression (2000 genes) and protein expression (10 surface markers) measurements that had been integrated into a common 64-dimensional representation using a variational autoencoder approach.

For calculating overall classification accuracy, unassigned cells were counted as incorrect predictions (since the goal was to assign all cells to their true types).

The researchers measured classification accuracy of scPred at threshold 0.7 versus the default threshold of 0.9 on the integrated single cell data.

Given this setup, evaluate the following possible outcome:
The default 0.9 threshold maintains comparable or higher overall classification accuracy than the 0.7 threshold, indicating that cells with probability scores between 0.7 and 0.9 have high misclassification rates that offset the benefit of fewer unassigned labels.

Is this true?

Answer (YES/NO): NO